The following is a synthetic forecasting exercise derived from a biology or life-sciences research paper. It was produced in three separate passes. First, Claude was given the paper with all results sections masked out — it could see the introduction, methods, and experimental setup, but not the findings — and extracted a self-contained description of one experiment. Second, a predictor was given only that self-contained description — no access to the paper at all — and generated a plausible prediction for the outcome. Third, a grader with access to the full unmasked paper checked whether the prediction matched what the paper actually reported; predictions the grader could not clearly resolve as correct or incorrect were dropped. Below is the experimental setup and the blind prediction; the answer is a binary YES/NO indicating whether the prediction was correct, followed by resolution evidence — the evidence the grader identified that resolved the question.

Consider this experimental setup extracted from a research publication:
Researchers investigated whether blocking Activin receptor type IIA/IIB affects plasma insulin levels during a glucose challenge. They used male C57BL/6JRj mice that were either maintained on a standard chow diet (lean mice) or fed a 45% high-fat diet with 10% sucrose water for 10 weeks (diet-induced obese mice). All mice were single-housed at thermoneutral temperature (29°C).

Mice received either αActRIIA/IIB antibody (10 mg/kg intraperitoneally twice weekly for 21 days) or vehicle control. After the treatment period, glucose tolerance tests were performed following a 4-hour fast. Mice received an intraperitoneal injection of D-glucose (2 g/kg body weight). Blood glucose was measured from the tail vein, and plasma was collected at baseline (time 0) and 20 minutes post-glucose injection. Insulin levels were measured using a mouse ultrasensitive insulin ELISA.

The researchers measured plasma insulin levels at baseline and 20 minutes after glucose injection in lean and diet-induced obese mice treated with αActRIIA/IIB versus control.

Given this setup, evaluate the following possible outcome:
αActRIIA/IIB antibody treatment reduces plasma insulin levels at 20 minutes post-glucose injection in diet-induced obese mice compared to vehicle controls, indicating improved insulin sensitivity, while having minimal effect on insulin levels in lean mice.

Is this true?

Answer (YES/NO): NO